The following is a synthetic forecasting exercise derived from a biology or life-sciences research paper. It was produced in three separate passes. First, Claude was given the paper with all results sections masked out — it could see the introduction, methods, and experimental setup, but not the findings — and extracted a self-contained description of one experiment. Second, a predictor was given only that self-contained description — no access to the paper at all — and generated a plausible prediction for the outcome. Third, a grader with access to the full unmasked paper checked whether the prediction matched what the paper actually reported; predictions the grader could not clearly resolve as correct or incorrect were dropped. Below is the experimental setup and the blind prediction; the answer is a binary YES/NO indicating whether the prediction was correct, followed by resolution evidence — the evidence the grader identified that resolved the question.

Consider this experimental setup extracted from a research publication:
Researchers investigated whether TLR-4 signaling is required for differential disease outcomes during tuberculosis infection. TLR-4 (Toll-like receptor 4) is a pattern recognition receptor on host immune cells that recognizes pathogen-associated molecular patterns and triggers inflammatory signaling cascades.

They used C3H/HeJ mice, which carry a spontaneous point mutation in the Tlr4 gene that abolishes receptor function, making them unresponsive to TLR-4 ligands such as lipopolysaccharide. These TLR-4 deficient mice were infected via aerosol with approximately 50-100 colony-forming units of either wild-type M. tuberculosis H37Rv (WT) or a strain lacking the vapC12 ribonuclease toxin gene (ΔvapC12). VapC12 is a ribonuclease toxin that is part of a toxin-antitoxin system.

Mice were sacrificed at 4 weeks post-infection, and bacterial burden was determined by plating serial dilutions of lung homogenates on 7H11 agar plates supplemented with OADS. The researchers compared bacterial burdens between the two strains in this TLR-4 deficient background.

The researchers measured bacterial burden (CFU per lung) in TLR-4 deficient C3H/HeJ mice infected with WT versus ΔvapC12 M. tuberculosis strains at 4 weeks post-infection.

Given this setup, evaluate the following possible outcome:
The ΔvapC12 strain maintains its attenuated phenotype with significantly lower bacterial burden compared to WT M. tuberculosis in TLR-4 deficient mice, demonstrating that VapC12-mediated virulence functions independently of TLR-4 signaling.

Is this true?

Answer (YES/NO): NO